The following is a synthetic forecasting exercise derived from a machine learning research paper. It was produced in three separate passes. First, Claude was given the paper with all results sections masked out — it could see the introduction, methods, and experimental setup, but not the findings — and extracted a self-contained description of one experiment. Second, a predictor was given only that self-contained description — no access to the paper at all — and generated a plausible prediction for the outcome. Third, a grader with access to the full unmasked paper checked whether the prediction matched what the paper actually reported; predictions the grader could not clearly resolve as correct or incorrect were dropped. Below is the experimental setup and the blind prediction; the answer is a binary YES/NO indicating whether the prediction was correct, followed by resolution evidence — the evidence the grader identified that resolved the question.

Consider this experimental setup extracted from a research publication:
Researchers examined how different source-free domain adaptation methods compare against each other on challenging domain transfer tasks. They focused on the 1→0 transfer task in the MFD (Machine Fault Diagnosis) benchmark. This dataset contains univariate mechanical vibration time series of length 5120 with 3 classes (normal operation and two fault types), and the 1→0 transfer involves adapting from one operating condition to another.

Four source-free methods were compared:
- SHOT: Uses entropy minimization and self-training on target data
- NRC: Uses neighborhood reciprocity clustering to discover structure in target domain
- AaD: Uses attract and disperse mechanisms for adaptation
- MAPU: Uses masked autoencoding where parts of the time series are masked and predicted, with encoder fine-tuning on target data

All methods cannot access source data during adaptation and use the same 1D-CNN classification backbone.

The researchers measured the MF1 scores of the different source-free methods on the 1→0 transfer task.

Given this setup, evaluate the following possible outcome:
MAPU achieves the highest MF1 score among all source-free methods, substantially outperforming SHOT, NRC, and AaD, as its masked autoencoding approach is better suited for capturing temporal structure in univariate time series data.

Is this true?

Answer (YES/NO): NO